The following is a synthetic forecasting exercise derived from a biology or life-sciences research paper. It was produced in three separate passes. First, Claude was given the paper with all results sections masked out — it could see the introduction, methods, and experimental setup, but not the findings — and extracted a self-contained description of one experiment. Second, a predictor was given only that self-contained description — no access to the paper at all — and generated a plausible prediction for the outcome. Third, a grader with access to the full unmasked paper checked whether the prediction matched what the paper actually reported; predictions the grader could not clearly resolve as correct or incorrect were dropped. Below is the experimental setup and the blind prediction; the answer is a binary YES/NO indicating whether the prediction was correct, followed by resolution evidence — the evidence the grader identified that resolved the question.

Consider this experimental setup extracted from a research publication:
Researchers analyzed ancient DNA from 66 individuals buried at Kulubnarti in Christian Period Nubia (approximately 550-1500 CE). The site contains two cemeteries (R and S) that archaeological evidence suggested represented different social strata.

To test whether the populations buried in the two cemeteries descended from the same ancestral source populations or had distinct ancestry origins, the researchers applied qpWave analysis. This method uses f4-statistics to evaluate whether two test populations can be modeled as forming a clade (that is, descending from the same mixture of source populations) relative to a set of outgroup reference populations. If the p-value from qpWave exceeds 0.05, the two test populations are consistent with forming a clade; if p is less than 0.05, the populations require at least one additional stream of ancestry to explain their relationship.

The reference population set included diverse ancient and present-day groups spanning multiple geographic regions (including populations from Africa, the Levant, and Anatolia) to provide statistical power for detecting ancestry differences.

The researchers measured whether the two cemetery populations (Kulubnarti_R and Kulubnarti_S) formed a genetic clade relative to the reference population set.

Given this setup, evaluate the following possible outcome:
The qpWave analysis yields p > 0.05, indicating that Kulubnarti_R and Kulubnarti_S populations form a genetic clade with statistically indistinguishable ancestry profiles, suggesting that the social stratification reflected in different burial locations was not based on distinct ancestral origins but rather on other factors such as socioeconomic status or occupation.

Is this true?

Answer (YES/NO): YES